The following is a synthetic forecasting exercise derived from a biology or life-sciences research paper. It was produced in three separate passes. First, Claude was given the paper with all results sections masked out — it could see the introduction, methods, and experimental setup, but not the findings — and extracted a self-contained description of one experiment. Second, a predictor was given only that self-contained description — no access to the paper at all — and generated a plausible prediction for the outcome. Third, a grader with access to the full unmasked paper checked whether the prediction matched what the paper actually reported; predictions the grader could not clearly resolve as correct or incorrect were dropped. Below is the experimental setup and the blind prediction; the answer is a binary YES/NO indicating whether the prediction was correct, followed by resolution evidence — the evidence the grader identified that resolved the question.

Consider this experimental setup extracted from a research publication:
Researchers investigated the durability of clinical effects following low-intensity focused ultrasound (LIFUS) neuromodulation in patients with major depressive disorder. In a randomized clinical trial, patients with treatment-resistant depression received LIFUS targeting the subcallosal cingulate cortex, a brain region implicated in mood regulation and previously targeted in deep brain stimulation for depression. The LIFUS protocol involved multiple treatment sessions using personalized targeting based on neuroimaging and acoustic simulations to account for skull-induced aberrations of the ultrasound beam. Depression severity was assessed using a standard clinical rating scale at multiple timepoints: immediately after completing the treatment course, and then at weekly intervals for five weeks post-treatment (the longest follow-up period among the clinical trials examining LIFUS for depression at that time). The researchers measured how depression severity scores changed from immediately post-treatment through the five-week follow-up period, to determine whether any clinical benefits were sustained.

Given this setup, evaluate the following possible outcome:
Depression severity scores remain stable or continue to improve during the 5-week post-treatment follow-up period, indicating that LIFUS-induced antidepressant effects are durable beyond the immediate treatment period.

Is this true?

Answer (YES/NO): NO